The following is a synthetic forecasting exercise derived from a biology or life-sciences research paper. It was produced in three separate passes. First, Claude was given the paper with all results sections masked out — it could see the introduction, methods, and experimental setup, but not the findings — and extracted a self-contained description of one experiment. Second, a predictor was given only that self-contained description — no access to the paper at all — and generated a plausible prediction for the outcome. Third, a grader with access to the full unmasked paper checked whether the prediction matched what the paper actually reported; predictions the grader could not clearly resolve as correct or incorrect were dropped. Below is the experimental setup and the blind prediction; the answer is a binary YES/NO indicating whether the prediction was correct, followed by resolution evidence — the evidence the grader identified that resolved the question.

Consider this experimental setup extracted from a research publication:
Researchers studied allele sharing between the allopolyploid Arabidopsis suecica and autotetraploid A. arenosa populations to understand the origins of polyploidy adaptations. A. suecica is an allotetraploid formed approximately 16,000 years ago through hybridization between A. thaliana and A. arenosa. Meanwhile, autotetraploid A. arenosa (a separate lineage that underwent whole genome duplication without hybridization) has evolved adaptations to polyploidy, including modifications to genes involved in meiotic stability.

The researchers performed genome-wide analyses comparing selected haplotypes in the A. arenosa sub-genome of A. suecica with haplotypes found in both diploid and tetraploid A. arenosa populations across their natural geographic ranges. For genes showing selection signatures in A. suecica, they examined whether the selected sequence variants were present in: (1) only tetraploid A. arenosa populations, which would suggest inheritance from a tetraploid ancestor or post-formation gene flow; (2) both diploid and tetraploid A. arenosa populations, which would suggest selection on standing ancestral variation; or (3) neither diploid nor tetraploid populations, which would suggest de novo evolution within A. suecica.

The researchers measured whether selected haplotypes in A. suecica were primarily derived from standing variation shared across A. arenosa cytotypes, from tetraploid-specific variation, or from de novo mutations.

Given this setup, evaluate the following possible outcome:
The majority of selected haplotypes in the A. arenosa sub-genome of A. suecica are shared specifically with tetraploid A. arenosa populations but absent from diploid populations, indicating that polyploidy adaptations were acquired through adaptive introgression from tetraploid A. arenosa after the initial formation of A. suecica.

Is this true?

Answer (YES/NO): NO